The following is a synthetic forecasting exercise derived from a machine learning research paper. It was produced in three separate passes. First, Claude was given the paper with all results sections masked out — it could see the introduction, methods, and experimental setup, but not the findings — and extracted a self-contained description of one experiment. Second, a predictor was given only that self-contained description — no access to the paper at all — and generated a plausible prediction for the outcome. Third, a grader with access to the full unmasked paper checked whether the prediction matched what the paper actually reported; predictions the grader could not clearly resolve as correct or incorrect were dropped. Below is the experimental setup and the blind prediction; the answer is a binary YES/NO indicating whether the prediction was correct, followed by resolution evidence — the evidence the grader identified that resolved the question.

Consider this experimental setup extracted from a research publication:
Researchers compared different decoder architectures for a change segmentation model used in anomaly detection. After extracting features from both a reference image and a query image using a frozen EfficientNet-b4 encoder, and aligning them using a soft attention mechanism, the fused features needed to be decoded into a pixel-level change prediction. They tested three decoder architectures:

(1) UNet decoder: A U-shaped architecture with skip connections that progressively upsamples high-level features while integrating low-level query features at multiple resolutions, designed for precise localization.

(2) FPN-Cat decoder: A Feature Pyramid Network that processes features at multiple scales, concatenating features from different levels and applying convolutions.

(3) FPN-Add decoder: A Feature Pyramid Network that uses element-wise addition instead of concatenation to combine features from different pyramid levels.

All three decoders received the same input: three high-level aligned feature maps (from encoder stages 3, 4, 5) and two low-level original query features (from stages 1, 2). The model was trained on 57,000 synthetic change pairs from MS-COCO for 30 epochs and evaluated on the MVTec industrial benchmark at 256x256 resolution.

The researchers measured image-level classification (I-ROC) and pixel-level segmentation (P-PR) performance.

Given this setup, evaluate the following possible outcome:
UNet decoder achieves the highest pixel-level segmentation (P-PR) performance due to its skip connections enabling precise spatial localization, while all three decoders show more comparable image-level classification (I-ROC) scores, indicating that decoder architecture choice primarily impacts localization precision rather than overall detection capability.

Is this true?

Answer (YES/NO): YES